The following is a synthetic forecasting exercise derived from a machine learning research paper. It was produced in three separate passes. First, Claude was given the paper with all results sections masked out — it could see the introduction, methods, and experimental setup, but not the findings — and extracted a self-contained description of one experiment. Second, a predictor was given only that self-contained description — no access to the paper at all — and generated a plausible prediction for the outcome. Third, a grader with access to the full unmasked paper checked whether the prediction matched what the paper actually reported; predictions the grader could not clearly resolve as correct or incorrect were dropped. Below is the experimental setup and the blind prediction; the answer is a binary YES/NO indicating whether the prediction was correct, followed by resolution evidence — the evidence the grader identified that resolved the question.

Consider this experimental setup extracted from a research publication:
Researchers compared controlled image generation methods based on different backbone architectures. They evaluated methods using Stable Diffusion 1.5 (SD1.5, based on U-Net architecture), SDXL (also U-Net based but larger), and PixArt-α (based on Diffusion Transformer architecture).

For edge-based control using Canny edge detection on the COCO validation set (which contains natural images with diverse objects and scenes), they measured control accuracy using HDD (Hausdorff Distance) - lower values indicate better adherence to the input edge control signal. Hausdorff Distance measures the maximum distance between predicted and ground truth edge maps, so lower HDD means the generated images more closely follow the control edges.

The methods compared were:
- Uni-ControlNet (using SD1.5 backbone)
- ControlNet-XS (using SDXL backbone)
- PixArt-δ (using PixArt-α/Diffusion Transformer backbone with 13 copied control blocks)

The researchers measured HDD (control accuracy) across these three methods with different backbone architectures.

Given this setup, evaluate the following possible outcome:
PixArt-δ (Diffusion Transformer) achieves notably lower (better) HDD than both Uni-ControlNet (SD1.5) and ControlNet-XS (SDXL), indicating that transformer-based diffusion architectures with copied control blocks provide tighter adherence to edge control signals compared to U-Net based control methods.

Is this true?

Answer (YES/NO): NO